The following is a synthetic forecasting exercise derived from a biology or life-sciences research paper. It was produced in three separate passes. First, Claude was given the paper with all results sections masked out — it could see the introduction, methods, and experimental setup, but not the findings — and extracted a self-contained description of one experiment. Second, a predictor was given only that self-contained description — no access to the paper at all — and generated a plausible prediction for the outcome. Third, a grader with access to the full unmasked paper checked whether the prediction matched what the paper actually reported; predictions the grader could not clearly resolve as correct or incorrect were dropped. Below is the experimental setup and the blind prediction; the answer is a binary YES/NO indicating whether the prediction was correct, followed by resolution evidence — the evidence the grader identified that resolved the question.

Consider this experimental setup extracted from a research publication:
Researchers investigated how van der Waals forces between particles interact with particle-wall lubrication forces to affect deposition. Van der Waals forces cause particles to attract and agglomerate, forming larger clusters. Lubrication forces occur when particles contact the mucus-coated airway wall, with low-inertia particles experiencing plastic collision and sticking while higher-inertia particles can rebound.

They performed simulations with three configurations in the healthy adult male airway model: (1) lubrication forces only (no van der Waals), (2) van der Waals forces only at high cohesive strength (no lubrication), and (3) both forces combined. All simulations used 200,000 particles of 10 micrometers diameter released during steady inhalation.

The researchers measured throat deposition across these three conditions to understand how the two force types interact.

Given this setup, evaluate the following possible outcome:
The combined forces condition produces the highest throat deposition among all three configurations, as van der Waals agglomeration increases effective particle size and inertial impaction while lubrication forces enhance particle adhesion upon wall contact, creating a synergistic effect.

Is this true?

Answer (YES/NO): NO